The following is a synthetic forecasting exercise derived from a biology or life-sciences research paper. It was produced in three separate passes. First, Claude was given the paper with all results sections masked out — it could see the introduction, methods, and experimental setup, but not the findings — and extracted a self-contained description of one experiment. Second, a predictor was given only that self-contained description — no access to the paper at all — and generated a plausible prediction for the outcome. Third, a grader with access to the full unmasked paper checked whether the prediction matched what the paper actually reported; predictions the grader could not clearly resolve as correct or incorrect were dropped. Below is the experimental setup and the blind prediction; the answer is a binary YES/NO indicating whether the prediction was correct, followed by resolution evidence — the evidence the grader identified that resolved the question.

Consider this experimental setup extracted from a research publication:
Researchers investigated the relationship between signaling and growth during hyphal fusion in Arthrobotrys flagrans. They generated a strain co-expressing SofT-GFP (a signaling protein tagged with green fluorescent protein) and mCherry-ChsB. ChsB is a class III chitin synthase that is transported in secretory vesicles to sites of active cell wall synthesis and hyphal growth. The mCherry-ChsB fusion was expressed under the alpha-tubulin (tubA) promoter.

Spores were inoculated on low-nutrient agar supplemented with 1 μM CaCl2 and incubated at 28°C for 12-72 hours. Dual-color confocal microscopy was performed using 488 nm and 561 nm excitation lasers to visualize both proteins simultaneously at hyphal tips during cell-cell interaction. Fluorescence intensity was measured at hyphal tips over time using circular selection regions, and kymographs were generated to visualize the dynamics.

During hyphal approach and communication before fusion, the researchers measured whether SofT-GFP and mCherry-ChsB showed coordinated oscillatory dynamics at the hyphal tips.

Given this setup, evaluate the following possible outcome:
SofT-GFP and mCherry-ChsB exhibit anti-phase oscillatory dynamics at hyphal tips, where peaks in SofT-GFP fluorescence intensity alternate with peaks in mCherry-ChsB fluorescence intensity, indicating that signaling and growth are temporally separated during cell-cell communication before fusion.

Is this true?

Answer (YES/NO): NO